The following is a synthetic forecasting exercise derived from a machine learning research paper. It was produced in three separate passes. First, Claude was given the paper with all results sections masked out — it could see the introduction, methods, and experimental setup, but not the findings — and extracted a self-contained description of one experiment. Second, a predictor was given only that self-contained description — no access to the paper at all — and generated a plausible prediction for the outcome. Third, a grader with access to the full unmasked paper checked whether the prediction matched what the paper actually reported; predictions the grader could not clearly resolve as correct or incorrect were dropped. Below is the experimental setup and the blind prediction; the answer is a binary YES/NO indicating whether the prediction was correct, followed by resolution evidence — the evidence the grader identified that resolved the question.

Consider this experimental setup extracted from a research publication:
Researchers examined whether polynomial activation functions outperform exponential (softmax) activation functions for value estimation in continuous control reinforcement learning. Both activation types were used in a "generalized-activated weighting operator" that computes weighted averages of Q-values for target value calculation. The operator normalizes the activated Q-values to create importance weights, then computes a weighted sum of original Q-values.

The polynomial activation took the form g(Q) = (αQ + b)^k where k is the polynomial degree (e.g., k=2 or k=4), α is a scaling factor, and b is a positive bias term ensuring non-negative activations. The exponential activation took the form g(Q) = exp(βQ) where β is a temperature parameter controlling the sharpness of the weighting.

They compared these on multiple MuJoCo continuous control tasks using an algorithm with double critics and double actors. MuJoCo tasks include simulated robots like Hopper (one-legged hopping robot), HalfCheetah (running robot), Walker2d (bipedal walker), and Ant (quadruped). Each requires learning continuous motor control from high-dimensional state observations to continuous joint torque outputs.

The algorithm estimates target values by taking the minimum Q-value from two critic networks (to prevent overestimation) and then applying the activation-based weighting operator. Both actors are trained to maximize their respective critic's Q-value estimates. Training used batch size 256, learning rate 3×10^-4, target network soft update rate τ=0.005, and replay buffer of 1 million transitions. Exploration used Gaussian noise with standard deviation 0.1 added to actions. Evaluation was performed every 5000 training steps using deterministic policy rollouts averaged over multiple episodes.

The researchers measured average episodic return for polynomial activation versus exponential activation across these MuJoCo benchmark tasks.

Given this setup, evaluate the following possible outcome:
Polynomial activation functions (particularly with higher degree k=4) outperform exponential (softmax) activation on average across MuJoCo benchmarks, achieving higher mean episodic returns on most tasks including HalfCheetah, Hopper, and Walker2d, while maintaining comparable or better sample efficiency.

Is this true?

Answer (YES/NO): NO